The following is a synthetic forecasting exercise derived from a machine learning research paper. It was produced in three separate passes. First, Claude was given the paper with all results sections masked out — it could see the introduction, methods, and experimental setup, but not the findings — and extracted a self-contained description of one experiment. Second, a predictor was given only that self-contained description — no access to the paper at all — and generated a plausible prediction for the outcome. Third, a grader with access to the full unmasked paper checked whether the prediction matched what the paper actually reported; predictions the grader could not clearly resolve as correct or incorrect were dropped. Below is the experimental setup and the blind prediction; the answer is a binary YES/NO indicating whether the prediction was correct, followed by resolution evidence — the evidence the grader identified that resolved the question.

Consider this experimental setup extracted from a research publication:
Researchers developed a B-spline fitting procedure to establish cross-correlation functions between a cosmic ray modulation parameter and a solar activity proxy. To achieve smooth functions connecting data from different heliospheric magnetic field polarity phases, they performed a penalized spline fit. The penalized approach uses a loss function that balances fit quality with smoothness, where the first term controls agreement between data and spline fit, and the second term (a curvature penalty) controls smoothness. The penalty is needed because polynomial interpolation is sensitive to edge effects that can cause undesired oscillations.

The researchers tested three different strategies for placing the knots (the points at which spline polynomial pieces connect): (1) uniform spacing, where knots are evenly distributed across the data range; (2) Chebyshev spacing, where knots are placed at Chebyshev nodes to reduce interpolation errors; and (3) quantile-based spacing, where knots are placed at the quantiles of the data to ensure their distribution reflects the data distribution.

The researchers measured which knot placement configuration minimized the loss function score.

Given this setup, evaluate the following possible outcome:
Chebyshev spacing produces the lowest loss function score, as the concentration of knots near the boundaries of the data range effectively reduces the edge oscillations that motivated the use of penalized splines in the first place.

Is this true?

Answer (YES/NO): NO